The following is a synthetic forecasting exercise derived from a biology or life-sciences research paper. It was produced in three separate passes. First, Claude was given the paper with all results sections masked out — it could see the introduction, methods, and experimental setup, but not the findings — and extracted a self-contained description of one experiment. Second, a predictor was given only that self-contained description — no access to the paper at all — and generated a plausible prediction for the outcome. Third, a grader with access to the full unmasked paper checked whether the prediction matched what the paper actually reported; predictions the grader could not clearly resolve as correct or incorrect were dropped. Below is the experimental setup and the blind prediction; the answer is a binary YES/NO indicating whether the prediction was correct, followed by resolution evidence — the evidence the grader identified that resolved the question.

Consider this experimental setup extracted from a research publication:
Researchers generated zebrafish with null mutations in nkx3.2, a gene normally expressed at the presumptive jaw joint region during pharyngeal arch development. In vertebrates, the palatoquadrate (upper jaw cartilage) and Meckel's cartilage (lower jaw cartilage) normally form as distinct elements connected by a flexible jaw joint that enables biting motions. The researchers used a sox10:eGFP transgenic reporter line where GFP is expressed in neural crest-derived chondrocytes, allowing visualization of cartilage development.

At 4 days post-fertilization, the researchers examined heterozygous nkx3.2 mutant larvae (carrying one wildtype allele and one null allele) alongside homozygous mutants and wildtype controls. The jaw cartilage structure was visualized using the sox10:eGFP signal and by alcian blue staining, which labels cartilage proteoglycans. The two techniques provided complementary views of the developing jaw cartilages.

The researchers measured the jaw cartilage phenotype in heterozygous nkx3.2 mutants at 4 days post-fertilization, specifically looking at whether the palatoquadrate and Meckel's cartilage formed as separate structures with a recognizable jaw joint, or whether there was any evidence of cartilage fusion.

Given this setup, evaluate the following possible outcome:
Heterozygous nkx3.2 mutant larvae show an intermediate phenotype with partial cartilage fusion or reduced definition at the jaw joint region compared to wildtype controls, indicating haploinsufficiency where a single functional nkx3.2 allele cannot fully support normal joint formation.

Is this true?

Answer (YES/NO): NO